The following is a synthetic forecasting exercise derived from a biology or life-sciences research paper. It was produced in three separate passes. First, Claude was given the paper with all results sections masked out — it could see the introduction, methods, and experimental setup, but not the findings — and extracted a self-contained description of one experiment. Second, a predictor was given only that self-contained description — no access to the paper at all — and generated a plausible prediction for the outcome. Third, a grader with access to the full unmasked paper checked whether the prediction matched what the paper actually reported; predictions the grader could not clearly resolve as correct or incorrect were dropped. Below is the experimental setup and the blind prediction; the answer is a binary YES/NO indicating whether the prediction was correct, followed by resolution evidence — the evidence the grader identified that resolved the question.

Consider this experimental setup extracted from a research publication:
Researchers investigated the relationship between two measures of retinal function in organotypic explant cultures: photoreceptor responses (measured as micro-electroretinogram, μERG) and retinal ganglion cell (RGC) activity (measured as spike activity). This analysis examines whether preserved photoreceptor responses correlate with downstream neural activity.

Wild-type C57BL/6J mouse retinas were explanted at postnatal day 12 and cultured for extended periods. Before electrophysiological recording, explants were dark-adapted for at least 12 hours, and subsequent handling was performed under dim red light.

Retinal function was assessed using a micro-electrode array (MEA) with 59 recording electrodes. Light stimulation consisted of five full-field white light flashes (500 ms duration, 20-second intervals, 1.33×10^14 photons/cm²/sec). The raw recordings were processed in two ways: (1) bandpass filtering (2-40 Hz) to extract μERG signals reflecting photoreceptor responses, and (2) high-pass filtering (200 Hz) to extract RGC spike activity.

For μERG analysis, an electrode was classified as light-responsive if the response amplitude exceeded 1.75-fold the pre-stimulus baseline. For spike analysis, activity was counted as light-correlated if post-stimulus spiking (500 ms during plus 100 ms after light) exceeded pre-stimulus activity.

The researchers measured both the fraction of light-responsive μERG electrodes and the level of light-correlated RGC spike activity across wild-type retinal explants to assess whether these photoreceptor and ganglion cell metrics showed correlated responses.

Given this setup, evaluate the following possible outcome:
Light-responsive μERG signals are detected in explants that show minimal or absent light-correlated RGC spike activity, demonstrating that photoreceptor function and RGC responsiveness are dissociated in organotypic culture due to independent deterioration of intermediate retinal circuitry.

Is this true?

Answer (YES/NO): NO